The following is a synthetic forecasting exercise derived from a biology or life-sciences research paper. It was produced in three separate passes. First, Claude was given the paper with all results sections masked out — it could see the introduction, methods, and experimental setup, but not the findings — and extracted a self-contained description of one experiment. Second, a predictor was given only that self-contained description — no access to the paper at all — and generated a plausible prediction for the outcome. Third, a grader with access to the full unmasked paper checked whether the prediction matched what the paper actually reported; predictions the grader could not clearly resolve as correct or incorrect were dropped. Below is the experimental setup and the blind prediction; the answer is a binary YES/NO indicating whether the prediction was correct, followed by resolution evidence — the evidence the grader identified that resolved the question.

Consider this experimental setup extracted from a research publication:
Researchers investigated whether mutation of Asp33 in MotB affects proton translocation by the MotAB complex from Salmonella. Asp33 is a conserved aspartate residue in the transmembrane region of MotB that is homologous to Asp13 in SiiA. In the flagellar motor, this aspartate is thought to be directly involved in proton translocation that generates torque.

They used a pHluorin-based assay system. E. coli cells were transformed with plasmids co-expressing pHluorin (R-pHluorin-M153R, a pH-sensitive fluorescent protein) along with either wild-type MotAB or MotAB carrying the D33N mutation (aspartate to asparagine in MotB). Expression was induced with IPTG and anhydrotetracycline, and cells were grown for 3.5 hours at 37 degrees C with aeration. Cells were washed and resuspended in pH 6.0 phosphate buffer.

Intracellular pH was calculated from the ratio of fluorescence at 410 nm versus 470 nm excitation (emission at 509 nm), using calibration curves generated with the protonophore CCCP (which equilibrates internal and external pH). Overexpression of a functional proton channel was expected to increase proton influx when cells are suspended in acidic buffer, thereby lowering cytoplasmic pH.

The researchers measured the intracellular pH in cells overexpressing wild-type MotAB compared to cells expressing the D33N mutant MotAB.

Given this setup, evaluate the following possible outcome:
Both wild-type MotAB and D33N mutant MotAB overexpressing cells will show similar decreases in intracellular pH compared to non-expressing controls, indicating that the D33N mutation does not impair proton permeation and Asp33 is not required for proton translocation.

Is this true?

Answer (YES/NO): NO